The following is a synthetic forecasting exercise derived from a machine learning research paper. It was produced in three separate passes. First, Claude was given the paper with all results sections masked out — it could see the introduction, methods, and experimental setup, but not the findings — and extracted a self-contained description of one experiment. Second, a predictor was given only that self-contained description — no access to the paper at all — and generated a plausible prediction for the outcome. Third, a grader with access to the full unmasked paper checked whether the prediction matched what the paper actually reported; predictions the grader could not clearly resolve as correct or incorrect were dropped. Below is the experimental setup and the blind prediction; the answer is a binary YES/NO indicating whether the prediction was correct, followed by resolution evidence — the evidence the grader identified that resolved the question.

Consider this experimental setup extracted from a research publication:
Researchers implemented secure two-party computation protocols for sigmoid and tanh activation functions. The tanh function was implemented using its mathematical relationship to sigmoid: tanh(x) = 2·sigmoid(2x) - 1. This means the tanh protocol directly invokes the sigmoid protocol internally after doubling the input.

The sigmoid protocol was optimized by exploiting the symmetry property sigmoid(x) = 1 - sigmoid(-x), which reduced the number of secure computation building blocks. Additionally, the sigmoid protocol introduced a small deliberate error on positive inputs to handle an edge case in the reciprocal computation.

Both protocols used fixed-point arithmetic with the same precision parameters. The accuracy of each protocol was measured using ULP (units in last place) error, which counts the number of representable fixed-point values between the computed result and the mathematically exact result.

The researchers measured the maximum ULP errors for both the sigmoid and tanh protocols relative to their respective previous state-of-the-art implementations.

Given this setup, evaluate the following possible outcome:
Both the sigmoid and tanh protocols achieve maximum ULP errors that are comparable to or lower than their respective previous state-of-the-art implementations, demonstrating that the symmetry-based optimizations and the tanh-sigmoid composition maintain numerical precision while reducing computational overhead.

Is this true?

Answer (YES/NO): YES